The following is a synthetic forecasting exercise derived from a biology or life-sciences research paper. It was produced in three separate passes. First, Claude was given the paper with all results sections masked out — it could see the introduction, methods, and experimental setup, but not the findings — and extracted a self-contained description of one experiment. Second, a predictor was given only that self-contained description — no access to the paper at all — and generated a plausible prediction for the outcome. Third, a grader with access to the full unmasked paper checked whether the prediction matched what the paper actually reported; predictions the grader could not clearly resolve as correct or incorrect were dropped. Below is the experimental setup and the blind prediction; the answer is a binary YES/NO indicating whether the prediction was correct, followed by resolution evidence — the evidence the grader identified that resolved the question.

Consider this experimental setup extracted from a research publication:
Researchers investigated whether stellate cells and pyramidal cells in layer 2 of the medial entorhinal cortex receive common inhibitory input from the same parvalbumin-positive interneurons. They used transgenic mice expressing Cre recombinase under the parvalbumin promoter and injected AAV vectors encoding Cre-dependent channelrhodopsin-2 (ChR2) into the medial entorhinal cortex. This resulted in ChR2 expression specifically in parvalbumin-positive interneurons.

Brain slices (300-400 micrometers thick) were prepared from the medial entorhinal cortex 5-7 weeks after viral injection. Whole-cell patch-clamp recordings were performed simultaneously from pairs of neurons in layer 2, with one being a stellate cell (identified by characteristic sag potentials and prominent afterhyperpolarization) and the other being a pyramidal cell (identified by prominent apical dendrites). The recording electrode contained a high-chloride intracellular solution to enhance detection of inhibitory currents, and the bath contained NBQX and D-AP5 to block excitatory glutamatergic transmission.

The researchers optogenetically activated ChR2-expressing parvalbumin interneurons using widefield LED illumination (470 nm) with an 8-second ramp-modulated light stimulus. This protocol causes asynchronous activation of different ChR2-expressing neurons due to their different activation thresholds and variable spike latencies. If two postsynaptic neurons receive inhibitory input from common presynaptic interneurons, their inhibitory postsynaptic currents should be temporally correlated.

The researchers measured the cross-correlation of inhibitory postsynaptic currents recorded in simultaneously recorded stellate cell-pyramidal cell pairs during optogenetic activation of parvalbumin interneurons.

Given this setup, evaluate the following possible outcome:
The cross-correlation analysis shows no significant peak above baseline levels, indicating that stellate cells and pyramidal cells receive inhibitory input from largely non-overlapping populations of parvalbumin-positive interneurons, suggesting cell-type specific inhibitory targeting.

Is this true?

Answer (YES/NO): YES